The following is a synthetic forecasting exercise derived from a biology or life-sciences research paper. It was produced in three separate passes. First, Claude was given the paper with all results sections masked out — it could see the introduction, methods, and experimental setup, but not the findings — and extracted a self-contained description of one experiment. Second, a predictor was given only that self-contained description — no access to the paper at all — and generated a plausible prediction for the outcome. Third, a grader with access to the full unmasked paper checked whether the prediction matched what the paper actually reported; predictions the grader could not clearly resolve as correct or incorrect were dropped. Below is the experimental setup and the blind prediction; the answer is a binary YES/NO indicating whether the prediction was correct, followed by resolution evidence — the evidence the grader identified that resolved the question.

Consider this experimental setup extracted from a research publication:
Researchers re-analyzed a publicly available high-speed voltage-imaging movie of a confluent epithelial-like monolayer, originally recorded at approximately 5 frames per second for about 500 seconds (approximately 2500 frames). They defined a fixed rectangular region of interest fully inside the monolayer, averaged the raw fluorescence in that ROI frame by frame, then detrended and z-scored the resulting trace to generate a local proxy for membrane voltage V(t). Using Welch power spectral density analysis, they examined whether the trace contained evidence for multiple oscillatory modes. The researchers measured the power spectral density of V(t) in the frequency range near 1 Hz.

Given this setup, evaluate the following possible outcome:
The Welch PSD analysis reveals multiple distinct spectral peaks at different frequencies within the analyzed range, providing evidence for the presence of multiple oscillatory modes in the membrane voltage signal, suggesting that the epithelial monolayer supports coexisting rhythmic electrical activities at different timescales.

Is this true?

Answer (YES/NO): YES